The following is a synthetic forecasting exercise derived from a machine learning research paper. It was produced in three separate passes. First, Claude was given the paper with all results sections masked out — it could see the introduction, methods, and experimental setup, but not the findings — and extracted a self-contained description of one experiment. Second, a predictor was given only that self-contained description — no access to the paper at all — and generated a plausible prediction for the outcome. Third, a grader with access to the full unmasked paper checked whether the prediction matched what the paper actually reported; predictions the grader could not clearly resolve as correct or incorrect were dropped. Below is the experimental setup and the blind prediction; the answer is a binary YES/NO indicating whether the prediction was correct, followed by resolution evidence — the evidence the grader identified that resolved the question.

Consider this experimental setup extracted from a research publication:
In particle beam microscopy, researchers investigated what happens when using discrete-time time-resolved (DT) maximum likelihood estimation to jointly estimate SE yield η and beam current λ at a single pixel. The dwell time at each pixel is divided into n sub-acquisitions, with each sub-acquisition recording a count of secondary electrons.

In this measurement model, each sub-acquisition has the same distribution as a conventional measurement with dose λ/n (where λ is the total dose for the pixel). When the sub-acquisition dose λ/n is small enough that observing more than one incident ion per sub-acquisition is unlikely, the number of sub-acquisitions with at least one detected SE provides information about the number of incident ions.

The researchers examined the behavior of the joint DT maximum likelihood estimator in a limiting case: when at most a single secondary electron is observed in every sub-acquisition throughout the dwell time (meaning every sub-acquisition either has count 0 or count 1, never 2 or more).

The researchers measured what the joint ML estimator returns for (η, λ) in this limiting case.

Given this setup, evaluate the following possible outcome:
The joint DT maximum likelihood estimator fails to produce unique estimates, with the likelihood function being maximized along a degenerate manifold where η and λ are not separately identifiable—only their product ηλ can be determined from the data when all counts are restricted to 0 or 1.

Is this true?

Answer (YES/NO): NO